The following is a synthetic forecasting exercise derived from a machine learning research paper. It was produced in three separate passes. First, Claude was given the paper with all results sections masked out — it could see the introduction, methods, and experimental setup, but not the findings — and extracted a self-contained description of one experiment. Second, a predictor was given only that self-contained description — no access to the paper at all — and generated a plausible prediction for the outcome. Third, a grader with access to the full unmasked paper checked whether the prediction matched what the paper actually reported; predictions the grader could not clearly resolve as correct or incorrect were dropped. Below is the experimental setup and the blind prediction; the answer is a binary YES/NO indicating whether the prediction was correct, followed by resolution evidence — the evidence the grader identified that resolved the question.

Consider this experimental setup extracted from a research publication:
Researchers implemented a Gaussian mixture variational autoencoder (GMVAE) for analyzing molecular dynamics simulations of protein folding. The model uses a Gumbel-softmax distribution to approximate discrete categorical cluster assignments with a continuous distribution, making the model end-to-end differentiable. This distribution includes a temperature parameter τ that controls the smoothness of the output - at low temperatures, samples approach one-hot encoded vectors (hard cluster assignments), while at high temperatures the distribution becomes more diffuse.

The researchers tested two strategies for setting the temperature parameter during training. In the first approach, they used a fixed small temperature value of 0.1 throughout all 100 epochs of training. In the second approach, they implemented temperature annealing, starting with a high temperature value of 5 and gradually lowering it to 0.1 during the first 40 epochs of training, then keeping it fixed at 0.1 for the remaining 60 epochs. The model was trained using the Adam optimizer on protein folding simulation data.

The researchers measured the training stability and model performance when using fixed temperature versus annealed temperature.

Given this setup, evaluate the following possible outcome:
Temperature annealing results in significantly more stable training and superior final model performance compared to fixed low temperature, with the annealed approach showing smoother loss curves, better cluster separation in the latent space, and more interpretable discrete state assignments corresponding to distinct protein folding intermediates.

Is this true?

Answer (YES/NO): NO